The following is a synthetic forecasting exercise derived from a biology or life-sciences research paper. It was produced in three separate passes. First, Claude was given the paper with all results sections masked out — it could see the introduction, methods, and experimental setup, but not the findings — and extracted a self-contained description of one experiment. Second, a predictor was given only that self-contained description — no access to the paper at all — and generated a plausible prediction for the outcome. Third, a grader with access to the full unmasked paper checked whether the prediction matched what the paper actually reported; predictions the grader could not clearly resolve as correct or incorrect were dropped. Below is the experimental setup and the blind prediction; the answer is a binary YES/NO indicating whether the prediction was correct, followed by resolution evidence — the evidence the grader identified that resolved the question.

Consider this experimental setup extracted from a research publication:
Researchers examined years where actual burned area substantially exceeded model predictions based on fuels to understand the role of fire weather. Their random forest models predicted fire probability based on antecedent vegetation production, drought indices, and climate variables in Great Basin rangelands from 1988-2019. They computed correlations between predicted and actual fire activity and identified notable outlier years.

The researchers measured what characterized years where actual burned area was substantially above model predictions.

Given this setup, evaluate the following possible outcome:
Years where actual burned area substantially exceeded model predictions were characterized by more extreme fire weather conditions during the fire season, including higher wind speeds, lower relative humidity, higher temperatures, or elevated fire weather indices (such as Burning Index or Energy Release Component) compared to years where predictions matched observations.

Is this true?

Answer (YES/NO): YES